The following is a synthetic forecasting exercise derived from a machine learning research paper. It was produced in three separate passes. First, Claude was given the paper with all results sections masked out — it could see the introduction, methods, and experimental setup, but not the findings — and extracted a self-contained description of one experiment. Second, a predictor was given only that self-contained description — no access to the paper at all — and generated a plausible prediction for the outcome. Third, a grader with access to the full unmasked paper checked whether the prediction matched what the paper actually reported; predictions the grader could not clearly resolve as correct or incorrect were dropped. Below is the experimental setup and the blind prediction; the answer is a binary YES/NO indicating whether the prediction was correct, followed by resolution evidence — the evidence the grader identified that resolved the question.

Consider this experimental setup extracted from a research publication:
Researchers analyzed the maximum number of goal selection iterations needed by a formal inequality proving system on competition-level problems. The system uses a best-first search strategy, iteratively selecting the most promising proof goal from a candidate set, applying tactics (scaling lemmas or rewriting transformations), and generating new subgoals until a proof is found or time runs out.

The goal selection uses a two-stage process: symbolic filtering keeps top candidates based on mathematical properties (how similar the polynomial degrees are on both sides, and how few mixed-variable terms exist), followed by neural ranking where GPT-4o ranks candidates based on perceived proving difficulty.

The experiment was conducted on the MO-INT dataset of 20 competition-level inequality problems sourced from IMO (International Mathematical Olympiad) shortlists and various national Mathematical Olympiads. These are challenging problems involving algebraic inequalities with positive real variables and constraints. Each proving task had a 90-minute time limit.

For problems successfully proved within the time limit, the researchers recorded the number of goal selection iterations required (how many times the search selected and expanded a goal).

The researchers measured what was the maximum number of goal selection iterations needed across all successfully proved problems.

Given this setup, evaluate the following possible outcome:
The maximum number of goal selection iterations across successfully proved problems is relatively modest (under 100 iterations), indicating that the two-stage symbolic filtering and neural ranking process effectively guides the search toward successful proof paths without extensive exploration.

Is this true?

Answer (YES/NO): YES